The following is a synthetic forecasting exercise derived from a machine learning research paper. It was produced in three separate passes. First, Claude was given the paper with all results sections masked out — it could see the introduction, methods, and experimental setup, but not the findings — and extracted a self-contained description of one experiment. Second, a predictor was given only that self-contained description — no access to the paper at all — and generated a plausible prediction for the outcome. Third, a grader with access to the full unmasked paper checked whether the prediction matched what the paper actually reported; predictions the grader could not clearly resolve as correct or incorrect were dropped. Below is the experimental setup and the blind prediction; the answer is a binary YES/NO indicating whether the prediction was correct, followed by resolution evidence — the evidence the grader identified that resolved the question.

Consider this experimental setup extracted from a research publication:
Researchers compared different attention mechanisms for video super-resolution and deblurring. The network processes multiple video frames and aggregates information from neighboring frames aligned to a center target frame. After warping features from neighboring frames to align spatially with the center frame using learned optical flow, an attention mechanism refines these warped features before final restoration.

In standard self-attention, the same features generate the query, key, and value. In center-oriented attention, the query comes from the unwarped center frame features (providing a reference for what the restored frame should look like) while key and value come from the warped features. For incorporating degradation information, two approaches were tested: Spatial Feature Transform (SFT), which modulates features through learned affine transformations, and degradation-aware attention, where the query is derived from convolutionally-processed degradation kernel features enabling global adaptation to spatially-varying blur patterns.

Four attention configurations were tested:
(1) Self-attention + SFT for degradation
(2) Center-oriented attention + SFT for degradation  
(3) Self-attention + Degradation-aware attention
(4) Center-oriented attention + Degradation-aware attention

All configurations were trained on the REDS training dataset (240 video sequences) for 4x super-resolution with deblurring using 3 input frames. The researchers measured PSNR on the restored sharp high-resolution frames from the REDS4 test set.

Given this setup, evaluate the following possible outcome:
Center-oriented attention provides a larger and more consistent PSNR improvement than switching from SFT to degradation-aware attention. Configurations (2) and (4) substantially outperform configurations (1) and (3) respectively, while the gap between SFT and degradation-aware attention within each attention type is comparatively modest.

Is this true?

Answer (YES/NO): NO